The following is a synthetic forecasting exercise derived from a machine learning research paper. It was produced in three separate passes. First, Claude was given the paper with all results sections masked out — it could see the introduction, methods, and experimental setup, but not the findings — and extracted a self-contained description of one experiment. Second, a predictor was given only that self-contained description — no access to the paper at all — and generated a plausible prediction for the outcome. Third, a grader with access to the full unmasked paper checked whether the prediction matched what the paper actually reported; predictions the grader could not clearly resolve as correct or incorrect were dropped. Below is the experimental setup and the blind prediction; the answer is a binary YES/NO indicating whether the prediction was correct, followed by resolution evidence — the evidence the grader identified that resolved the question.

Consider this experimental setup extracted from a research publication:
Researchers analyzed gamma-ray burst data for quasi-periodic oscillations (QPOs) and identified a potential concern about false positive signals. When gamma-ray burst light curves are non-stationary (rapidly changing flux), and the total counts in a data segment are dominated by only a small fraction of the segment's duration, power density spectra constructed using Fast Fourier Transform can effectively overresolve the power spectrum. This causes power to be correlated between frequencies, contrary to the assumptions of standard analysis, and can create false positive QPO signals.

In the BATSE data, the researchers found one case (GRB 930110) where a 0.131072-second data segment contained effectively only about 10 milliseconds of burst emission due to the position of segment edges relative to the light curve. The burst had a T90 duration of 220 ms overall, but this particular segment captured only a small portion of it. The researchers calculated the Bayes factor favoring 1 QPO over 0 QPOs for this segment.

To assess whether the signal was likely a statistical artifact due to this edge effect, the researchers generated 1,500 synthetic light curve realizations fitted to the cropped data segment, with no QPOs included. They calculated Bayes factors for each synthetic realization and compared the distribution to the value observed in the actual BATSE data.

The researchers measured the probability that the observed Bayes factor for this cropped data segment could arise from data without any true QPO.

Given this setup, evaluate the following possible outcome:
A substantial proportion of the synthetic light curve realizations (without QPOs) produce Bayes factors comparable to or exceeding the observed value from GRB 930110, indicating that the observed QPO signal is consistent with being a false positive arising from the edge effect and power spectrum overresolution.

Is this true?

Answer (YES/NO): YES